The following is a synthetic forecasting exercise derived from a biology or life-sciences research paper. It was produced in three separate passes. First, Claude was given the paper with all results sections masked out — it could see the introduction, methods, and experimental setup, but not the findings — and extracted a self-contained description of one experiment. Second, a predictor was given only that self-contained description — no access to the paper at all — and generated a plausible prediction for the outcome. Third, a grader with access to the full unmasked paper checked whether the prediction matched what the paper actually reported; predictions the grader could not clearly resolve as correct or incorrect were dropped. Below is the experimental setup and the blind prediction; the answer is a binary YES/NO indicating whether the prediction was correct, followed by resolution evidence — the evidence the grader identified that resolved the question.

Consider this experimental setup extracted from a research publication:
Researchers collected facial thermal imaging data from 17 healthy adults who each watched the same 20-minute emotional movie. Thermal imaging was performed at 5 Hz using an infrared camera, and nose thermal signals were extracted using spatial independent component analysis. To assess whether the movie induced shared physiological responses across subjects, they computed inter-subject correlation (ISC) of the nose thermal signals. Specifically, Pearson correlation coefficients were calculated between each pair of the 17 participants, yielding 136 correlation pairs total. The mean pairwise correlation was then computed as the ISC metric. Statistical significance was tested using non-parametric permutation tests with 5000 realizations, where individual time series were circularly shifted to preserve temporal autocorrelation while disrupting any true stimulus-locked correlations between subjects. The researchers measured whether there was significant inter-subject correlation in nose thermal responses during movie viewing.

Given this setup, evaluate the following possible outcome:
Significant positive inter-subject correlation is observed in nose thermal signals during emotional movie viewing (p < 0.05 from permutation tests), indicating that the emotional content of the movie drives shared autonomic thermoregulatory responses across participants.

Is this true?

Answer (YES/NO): YES